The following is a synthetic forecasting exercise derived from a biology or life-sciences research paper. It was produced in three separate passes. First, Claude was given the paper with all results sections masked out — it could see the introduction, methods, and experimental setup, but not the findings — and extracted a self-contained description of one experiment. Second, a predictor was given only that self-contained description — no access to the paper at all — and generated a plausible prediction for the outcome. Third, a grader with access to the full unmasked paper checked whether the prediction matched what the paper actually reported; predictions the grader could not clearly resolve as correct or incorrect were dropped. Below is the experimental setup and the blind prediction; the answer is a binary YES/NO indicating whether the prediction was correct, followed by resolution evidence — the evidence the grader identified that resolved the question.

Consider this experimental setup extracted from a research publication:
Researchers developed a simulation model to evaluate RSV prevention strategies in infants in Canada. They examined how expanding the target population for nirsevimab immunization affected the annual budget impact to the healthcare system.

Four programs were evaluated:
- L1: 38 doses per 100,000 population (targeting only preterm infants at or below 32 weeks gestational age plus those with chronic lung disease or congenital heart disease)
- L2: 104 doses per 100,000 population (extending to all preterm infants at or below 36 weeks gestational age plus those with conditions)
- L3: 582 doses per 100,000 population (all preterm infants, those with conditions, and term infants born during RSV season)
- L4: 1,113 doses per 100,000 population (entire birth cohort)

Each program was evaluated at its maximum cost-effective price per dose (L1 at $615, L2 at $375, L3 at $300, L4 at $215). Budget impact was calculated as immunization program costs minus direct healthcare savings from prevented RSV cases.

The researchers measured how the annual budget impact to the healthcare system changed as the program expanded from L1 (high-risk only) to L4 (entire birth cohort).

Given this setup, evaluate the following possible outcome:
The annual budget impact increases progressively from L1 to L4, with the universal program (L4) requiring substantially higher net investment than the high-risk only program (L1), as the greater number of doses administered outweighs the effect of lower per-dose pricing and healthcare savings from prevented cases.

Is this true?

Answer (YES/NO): NO